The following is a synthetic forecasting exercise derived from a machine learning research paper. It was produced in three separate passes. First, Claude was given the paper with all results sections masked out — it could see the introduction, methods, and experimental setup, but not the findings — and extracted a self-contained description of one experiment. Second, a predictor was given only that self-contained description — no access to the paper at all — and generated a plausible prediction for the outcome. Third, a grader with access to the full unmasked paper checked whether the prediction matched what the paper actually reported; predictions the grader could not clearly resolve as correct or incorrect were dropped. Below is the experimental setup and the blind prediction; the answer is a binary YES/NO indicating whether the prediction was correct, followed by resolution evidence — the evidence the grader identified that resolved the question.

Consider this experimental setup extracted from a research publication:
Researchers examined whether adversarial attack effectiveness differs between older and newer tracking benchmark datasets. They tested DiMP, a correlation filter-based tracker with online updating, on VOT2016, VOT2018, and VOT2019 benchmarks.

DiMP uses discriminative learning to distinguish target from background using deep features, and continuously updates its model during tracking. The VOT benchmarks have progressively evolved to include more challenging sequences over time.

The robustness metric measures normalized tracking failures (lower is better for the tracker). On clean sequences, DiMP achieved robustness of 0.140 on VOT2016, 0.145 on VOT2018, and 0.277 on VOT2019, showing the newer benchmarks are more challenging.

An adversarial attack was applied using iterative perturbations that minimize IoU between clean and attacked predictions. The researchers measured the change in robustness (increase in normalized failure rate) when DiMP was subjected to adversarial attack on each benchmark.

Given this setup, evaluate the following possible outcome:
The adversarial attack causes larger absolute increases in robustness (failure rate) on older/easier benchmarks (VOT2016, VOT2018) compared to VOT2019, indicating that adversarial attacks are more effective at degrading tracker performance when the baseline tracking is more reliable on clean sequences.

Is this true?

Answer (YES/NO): NO